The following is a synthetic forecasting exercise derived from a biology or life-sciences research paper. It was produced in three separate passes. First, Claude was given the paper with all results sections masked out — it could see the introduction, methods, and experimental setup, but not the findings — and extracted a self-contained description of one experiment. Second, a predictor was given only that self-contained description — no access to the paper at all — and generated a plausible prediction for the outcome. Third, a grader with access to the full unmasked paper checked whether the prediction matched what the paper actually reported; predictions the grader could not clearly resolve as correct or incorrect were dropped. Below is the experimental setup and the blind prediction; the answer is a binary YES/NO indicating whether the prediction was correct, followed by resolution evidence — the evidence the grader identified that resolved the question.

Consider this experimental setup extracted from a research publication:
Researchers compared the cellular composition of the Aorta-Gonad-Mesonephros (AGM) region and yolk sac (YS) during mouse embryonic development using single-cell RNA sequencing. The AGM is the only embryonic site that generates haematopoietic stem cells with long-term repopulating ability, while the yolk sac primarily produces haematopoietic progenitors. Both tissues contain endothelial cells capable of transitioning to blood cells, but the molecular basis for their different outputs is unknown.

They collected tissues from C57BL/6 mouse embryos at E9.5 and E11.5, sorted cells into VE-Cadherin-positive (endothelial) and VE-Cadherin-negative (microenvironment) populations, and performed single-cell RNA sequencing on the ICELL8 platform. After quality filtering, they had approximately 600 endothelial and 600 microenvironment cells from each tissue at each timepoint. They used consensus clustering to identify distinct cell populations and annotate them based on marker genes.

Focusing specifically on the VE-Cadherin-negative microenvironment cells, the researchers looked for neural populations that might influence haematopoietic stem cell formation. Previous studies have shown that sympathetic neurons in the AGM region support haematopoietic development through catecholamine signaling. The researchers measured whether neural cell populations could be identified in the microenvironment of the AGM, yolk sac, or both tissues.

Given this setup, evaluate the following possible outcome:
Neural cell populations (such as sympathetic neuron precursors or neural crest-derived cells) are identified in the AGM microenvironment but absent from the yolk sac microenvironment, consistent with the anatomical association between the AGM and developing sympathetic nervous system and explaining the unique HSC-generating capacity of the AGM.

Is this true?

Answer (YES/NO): YES